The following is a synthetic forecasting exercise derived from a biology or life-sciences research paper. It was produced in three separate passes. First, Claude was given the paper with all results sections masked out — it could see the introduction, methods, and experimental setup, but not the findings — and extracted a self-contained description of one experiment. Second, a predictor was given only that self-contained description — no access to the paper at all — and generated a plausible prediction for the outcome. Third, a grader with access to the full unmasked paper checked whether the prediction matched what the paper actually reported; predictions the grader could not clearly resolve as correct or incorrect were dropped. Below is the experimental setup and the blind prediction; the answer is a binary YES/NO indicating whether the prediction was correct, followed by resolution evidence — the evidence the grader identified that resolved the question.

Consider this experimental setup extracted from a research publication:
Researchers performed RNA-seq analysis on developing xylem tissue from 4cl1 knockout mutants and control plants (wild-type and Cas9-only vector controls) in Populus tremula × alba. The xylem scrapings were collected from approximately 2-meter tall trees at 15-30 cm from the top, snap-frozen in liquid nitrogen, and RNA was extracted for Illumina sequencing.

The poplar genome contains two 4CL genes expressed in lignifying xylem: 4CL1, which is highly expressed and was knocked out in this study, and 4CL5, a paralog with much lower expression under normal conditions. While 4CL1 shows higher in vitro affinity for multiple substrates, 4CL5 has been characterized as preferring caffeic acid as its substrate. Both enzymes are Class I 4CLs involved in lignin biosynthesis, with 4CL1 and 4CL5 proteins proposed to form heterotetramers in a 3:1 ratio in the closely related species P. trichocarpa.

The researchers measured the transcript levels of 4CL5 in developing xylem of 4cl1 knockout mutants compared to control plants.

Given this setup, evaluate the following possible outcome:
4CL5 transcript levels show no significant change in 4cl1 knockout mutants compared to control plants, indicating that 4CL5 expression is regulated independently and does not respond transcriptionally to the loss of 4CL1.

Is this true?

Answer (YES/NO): YES